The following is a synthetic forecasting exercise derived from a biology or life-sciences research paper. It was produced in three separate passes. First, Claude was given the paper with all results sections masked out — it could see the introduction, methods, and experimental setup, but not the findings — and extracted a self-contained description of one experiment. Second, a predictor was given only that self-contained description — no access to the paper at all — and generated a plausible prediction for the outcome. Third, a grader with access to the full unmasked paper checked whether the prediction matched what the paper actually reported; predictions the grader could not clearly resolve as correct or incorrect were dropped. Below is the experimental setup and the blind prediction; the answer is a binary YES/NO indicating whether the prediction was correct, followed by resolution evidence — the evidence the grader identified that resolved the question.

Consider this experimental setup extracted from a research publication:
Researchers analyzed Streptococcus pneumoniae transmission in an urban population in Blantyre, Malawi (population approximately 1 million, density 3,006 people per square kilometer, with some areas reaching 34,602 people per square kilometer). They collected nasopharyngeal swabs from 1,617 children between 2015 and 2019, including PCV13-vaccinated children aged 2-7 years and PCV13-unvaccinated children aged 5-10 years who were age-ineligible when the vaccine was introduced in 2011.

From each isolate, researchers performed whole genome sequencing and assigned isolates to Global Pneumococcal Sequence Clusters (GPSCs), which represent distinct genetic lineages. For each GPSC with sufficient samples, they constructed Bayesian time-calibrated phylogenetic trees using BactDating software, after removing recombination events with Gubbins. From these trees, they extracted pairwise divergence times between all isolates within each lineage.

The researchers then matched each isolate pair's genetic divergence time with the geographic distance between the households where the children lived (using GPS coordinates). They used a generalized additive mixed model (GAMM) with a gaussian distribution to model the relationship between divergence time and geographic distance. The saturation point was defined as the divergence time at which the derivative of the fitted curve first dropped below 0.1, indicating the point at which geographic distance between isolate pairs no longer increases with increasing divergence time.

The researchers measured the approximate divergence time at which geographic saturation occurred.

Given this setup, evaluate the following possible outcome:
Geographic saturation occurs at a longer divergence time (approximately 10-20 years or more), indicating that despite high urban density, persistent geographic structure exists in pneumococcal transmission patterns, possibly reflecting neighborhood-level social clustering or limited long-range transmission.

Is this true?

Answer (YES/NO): NO